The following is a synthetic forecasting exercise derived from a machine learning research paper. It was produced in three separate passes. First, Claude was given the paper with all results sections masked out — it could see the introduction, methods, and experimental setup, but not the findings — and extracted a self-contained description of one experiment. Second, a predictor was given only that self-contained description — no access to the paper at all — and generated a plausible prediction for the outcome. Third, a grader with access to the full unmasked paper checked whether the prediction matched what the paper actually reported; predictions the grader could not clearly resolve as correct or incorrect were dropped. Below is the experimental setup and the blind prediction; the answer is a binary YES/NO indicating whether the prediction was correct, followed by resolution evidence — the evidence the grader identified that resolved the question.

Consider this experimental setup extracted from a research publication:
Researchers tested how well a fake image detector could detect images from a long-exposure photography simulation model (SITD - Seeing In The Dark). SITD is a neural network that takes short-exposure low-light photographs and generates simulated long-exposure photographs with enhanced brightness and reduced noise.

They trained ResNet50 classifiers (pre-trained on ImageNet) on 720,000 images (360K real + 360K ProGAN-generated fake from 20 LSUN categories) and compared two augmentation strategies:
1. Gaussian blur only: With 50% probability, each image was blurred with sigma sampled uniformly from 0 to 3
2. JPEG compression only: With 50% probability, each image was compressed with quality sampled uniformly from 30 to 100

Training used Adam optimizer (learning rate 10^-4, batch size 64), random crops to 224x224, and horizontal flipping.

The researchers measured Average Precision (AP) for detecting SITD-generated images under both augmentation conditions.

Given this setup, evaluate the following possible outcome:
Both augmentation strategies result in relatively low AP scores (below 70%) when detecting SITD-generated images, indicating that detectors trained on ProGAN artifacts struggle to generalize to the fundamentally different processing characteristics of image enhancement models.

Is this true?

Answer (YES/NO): NO